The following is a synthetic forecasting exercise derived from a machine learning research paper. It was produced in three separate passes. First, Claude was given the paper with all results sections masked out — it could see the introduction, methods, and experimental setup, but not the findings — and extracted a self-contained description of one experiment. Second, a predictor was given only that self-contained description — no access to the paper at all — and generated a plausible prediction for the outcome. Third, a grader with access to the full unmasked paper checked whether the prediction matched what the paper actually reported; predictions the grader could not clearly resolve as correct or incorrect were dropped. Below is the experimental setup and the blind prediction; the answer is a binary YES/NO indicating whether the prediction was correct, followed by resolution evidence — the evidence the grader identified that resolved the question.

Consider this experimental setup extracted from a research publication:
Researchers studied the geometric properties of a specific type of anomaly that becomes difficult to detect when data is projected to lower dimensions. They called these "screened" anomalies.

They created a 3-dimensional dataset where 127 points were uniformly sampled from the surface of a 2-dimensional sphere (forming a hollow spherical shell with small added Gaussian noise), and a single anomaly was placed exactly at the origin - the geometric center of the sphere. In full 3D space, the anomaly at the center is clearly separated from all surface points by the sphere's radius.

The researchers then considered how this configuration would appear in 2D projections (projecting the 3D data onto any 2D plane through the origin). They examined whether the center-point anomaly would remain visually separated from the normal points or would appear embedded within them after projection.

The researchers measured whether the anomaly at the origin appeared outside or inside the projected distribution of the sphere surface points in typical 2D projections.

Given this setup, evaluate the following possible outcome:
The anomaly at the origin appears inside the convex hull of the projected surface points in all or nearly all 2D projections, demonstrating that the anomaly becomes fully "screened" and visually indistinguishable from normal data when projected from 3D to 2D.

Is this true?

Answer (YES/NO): YES